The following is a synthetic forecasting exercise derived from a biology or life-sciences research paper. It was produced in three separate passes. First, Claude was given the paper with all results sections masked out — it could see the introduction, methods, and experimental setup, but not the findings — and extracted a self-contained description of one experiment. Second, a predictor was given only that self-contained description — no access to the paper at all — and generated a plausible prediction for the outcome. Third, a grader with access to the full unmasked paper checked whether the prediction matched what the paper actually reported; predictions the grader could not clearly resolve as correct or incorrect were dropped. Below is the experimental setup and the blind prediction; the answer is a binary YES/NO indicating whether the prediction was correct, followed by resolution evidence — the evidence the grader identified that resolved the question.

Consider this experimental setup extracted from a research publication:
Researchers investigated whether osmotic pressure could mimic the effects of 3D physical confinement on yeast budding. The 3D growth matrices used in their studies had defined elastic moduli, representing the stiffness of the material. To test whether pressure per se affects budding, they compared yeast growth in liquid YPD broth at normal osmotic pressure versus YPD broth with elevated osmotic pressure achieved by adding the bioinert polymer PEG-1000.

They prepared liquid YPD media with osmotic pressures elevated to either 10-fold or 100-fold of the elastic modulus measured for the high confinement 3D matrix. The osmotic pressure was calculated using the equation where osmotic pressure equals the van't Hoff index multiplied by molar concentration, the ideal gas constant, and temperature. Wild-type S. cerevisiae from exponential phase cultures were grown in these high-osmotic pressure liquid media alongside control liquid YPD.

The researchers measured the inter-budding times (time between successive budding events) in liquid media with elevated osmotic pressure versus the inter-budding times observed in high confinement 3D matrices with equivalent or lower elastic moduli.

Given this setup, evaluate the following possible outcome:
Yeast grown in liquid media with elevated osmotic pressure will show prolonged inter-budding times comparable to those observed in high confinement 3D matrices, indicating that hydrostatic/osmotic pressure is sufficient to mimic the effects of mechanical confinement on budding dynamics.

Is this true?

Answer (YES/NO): NO